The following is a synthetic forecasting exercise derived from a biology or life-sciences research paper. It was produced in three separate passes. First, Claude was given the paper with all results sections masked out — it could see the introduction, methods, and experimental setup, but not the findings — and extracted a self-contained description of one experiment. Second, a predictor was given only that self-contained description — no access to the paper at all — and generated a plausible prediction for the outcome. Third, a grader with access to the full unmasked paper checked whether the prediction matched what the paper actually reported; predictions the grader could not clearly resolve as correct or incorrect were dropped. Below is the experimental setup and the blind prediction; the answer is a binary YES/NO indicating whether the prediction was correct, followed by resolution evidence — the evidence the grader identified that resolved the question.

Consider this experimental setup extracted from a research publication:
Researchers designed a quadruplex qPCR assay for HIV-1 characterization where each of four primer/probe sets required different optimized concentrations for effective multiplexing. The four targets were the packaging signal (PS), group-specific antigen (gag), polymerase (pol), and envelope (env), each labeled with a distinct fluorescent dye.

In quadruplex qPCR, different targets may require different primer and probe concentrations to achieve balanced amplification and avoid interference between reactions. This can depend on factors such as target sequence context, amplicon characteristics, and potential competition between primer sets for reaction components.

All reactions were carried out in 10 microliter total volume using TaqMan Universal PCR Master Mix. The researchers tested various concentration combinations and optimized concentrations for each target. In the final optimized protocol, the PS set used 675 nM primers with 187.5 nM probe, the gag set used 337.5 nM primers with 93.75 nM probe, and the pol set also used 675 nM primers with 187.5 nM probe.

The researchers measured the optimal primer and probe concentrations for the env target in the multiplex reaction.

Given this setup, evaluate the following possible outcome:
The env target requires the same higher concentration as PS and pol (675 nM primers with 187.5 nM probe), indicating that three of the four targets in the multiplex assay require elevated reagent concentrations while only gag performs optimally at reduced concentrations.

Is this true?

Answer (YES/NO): NO